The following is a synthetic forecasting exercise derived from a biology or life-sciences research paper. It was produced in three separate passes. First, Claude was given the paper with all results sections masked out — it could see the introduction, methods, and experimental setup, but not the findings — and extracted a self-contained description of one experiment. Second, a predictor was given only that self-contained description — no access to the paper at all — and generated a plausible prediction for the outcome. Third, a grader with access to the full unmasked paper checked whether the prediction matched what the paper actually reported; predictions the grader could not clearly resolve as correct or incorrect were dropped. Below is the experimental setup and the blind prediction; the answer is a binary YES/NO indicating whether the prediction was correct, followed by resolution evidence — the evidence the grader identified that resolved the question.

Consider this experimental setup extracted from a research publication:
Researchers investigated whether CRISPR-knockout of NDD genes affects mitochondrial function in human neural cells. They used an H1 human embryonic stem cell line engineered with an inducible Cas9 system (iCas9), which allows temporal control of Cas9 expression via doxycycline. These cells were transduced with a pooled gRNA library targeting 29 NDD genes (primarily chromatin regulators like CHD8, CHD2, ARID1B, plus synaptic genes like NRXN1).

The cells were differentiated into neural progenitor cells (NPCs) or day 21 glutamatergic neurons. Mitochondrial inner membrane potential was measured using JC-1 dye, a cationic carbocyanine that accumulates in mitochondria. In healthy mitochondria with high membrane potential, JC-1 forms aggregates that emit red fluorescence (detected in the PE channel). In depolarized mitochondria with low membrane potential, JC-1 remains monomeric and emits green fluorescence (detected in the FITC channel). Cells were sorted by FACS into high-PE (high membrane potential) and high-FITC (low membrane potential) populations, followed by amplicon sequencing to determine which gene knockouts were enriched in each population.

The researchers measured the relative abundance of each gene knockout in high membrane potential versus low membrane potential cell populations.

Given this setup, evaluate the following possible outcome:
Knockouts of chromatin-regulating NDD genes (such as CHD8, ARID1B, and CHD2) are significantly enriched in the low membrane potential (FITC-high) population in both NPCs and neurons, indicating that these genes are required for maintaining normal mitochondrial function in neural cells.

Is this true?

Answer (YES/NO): NO